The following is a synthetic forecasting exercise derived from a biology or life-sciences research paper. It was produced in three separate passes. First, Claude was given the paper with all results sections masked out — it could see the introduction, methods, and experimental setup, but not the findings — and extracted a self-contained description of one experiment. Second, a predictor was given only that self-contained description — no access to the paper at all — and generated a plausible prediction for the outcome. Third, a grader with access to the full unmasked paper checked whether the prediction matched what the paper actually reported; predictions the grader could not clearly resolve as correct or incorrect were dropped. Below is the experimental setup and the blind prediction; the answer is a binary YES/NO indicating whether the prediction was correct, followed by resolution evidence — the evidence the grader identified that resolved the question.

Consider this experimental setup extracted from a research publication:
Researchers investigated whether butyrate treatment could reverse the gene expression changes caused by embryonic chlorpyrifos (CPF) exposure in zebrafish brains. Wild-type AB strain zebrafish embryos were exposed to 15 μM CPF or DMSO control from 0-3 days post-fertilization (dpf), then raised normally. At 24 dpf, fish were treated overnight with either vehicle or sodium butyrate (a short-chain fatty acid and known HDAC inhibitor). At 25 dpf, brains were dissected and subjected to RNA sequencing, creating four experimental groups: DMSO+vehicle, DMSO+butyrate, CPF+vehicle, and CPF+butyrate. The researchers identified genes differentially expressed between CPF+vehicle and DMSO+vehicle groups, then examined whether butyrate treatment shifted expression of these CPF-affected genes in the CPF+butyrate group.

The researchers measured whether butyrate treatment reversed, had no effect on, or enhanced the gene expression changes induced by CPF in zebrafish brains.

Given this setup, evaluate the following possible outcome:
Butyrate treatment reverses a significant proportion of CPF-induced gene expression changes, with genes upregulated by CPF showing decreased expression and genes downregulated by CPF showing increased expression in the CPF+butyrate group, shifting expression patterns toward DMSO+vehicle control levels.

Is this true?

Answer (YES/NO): NO